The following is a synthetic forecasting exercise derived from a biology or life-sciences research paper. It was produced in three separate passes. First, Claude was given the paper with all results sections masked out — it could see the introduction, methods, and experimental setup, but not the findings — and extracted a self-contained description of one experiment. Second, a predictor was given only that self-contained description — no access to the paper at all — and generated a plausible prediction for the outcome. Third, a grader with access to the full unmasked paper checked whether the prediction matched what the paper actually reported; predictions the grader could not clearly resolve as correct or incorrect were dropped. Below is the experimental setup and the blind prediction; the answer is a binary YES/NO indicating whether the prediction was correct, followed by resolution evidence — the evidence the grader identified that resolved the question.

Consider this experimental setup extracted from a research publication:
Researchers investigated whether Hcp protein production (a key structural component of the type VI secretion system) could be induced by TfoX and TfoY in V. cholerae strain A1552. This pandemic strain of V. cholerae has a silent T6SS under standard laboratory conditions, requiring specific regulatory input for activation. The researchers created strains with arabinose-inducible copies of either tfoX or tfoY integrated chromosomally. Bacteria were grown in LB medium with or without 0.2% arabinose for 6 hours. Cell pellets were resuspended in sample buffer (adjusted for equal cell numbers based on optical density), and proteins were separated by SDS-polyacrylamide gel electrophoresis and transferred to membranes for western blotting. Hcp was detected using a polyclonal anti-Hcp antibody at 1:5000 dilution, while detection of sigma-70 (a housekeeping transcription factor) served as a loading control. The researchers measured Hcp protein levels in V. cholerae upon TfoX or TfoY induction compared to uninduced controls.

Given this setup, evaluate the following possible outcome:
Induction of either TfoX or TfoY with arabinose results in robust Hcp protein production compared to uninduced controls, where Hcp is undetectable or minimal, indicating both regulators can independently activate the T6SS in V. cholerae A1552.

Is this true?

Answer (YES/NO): YES